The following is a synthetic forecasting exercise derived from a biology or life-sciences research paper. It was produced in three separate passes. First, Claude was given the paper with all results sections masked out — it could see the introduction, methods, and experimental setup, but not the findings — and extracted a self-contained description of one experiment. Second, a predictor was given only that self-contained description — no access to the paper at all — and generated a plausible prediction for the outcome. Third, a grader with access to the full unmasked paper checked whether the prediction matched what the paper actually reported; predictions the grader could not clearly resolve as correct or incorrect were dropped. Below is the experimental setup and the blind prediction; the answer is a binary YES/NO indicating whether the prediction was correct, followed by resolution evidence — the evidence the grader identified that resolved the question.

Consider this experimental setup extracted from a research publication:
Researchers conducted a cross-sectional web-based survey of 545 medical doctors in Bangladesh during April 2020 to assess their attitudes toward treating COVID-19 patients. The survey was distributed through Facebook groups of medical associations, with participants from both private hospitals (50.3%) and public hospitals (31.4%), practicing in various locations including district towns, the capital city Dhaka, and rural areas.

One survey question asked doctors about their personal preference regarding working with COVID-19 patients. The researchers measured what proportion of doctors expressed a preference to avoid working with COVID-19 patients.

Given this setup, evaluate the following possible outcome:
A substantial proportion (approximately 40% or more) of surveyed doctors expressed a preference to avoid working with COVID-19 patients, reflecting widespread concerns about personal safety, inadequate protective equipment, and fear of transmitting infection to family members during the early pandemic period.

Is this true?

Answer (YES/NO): YES